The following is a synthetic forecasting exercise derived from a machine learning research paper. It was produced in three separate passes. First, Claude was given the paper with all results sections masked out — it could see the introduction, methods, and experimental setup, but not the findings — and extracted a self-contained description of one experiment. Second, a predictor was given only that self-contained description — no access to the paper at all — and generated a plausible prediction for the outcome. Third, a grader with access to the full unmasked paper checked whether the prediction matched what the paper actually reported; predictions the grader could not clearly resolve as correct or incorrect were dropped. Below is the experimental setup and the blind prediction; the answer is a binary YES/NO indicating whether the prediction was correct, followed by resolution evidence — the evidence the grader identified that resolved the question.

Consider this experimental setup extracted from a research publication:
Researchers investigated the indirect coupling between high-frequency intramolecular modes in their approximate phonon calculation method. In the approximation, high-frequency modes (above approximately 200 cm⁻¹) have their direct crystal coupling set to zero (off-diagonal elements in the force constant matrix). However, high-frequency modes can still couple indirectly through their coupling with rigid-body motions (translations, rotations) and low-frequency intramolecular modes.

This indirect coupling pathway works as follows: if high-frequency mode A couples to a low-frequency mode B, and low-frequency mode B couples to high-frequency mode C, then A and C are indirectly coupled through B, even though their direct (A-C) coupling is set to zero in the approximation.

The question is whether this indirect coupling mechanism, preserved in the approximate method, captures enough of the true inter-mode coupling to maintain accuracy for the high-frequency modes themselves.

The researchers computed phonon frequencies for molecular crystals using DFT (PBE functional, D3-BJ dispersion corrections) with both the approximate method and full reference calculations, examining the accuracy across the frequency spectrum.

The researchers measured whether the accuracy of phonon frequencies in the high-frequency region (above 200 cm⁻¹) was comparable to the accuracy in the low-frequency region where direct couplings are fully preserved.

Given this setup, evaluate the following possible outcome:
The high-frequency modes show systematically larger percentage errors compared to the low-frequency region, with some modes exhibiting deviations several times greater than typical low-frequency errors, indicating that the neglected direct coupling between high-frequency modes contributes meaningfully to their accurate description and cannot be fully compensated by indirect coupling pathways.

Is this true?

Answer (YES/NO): YES